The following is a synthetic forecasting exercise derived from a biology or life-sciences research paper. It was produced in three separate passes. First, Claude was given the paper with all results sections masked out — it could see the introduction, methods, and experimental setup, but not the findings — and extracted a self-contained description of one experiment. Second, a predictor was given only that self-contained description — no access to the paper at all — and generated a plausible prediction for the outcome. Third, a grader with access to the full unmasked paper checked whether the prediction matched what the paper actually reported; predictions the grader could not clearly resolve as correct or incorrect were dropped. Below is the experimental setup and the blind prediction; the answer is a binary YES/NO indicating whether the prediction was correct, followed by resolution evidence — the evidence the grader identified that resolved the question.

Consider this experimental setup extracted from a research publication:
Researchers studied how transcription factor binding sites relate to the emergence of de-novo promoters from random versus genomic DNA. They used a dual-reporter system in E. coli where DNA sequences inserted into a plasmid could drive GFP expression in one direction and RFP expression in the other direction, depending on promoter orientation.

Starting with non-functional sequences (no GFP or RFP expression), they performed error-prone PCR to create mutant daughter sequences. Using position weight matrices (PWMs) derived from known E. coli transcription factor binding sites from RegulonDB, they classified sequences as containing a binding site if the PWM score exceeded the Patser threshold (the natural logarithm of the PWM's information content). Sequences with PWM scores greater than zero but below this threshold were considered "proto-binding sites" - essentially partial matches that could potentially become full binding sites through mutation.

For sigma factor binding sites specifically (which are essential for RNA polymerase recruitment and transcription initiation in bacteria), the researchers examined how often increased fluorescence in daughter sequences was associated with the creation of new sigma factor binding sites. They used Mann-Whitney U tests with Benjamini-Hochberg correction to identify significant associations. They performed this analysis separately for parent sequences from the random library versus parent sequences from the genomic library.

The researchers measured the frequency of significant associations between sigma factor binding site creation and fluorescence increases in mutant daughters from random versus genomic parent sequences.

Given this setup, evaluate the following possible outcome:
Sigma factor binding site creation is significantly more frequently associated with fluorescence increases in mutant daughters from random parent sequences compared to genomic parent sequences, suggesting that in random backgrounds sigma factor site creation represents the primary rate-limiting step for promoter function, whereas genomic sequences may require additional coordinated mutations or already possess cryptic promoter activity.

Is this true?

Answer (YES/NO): YES